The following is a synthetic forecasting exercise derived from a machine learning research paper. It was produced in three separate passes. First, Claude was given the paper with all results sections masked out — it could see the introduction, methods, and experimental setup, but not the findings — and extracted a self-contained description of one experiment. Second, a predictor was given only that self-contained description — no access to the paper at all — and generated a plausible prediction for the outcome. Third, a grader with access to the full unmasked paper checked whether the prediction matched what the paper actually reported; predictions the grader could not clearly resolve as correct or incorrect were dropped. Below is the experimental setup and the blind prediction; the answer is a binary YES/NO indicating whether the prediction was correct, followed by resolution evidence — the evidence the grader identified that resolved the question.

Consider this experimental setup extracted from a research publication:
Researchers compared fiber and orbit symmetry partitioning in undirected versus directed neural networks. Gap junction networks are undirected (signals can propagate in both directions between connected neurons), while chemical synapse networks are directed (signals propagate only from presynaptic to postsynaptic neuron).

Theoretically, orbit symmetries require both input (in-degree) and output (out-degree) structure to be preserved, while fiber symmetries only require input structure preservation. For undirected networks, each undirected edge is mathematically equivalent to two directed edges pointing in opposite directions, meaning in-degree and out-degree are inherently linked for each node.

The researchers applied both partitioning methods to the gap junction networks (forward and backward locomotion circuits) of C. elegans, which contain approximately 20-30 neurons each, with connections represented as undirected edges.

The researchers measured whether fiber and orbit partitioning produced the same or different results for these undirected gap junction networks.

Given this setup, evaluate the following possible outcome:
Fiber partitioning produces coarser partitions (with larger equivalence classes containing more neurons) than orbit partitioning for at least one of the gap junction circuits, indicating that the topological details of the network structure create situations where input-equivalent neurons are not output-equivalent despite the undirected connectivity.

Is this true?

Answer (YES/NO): NO